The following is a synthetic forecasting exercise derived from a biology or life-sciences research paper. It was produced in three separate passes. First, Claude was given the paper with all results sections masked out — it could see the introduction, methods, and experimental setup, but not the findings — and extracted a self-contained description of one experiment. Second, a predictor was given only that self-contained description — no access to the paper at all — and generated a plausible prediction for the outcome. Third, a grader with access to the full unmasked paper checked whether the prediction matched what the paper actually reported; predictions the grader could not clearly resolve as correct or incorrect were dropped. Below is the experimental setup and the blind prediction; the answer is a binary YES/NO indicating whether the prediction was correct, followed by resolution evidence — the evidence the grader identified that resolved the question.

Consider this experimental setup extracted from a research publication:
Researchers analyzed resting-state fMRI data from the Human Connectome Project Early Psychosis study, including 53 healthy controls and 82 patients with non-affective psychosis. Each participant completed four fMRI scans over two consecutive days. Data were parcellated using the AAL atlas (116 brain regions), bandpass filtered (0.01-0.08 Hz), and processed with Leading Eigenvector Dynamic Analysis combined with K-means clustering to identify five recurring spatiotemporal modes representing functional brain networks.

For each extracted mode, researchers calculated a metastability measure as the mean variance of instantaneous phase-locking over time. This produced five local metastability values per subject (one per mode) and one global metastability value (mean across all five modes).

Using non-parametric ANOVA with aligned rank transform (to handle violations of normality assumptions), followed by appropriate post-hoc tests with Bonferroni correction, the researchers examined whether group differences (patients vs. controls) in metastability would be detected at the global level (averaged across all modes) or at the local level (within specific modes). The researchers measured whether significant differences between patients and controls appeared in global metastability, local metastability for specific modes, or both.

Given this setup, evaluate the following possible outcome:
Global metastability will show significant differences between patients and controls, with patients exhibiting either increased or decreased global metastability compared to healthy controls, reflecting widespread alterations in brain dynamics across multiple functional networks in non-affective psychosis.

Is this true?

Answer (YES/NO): YES